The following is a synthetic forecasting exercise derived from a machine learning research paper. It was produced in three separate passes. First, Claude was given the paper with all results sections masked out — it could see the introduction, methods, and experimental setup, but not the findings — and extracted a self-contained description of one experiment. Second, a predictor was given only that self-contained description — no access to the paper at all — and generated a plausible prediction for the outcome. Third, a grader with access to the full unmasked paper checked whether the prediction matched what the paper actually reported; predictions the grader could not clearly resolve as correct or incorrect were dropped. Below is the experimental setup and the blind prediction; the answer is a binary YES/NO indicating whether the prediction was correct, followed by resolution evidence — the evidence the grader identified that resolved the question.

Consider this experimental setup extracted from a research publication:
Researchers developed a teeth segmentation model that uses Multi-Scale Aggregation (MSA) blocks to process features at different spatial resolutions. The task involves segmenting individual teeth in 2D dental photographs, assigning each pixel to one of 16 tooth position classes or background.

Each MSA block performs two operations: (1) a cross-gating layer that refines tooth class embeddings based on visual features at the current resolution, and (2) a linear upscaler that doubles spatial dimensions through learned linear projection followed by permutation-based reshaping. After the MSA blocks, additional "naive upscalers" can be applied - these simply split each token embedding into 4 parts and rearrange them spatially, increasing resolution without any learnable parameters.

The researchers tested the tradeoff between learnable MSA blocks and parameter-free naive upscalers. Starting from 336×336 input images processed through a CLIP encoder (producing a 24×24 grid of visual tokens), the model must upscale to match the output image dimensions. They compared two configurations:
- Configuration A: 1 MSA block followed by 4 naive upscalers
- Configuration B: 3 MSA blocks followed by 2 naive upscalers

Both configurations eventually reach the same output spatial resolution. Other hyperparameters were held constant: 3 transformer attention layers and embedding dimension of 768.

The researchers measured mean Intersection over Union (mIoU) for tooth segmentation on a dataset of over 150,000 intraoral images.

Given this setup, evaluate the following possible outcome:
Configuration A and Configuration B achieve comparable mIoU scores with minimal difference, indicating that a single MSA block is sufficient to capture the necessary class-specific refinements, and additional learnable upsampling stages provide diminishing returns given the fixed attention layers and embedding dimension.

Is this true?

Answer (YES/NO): NO